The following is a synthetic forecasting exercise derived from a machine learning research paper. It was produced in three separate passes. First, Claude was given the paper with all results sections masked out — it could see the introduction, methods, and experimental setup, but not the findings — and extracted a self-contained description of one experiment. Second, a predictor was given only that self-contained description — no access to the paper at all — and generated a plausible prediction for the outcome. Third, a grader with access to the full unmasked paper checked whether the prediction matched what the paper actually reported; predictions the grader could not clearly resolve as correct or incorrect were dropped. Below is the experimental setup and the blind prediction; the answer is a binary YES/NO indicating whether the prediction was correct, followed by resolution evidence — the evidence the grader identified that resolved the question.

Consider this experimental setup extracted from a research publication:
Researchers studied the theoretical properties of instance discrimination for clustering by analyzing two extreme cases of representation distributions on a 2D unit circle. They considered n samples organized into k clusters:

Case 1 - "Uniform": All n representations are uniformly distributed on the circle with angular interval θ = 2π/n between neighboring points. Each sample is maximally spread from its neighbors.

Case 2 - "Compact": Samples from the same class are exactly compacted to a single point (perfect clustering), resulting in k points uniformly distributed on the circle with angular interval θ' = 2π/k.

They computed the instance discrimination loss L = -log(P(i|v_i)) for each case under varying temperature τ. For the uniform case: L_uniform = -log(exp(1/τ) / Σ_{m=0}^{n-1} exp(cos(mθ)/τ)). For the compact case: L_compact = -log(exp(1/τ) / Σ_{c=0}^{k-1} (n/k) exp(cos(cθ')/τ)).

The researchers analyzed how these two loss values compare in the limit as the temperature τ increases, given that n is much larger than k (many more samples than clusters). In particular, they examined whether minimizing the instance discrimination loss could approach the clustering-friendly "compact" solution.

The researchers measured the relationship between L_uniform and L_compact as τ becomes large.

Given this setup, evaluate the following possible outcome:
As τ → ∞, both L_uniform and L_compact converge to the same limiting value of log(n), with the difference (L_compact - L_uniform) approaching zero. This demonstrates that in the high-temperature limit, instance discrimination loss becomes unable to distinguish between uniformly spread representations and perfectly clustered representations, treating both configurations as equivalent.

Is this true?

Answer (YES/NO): NO